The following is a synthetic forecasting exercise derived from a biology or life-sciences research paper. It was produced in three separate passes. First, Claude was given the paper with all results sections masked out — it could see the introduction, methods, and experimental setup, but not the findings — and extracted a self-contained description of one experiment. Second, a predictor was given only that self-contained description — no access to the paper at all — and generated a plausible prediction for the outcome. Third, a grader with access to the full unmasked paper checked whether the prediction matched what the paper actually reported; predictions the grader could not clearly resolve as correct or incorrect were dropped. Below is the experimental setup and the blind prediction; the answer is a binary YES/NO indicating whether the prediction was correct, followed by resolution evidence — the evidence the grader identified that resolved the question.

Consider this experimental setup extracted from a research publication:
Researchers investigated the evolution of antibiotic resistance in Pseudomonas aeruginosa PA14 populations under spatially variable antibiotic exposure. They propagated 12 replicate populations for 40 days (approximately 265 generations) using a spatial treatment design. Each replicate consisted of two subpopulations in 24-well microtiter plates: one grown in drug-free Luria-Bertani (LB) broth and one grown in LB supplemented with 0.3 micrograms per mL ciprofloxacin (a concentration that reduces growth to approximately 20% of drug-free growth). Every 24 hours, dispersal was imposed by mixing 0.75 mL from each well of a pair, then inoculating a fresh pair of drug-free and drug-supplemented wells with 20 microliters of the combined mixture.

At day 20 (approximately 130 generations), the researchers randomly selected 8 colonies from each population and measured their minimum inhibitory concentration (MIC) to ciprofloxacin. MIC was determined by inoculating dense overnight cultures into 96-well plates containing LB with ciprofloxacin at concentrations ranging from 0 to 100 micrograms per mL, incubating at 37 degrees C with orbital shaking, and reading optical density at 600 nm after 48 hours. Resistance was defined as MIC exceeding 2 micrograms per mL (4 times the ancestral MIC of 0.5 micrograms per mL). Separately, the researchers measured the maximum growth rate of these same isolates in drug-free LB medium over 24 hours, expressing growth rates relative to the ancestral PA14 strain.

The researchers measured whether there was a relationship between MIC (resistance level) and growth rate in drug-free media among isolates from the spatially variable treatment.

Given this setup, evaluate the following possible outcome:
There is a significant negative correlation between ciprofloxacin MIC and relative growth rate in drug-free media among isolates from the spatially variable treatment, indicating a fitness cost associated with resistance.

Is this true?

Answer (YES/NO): YES